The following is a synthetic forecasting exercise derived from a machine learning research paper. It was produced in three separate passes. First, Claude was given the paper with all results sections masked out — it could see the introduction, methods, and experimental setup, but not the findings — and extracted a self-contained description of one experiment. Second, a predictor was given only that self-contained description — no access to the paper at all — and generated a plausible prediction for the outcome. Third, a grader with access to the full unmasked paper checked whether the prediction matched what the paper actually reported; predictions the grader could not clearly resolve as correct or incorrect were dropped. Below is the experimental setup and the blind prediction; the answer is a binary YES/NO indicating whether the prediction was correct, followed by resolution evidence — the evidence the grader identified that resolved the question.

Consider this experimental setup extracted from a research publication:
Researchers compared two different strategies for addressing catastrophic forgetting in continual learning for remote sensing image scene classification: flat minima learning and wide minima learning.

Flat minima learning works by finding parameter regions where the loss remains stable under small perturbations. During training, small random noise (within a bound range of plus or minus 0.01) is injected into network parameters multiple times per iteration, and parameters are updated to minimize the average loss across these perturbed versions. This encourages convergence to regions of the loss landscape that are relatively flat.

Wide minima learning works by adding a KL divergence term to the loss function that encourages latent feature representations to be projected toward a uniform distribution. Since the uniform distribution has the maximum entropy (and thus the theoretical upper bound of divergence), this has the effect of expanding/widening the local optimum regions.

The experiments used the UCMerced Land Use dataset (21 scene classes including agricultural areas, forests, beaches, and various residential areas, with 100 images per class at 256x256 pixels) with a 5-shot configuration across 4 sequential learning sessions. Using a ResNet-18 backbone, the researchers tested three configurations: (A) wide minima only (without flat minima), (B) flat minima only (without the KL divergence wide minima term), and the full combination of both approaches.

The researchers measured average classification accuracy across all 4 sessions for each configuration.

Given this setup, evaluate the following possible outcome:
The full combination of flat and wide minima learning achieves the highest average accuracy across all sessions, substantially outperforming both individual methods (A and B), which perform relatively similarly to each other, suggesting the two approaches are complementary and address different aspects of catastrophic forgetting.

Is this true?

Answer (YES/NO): YES